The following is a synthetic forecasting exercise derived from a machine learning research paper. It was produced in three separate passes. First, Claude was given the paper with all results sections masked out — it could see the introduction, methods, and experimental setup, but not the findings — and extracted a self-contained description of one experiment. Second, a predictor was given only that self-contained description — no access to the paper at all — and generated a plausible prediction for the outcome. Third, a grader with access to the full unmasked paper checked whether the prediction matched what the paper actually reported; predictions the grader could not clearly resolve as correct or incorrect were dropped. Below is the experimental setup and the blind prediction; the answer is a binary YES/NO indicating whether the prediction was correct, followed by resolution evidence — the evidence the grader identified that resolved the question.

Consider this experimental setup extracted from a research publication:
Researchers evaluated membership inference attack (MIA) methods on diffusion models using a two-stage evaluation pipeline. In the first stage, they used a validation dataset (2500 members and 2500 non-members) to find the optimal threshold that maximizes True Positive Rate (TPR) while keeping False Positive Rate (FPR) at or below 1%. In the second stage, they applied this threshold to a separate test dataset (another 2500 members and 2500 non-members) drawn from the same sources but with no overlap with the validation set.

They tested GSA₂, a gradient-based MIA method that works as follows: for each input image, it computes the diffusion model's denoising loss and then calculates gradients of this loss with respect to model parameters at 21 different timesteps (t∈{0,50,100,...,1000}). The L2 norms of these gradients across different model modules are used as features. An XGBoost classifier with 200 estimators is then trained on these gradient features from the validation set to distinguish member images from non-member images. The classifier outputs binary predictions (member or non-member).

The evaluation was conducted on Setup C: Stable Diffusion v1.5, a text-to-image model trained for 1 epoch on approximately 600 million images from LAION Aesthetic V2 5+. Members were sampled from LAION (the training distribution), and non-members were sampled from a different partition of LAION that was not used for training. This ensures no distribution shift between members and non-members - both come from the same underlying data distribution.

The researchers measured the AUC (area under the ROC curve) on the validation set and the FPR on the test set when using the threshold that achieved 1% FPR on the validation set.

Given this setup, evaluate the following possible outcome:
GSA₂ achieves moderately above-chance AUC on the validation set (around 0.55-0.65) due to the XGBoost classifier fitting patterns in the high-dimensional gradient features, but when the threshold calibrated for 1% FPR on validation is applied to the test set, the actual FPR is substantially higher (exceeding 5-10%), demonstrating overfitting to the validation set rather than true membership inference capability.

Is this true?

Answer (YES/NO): NO